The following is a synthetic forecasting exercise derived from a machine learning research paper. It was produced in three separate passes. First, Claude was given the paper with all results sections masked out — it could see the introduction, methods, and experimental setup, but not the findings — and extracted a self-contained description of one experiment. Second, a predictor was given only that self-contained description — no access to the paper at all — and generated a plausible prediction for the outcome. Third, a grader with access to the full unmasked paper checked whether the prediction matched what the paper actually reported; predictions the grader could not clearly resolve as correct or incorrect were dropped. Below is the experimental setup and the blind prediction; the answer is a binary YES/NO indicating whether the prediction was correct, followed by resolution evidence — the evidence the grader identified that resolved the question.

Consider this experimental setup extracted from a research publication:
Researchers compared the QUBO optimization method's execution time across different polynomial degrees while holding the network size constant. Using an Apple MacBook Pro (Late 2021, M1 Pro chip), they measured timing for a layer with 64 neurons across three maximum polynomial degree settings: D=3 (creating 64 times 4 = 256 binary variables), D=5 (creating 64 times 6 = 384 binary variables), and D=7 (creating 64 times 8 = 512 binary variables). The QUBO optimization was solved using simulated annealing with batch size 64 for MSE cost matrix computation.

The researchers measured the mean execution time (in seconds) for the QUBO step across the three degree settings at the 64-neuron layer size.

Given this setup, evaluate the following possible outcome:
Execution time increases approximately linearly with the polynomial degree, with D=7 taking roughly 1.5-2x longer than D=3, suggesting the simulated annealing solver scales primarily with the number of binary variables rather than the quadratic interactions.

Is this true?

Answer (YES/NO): NO